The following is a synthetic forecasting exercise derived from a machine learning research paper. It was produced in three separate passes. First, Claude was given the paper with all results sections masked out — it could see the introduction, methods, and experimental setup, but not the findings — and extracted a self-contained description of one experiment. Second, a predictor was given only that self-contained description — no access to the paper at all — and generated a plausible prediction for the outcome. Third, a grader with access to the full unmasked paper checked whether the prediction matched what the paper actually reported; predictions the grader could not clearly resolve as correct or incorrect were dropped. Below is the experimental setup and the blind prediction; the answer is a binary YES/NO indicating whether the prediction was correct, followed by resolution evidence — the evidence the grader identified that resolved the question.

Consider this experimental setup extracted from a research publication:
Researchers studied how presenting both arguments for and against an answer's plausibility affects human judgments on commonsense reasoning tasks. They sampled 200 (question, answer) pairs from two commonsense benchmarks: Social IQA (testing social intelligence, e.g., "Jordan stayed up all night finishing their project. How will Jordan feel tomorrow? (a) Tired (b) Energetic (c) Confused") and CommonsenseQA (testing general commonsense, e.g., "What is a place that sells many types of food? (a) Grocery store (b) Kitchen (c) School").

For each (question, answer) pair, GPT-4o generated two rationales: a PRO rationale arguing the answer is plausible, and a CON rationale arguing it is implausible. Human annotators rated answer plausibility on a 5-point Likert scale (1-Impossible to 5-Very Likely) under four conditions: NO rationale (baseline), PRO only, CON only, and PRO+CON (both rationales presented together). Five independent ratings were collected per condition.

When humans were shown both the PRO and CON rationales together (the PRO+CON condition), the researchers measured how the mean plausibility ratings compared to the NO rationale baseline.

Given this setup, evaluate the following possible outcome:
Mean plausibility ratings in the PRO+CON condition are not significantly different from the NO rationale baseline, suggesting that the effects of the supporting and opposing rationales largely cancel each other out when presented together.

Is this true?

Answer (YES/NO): NO